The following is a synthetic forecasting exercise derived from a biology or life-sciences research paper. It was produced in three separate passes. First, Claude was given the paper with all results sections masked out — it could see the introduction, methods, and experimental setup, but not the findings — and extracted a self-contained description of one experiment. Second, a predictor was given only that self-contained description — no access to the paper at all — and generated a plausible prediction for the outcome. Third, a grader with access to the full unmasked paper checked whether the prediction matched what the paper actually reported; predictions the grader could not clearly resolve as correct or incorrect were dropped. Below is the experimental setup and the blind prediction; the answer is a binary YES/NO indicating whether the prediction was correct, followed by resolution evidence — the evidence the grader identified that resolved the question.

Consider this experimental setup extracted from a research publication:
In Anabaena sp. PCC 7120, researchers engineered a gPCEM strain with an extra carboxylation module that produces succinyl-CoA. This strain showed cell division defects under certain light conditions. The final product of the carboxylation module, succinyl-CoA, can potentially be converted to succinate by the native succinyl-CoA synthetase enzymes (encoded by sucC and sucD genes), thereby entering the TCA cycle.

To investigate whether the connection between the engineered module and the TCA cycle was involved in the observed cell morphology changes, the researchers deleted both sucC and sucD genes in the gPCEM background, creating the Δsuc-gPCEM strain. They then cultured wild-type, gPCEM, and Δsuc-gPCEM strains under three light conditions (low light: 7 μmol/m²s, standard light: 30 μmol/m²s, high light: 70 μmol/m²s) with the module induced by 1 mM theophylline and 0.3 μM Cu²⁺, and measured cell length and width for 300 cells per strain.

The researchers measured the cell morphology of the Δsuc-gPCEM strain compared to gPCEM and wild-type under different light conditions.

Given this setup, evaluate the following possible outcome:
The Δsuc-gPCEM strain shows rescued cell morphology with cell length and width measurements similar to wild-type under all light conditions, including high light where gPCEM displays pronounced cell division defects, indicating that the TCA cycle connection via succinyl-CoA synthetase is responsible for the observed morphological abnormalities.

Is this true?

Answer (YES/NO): YES